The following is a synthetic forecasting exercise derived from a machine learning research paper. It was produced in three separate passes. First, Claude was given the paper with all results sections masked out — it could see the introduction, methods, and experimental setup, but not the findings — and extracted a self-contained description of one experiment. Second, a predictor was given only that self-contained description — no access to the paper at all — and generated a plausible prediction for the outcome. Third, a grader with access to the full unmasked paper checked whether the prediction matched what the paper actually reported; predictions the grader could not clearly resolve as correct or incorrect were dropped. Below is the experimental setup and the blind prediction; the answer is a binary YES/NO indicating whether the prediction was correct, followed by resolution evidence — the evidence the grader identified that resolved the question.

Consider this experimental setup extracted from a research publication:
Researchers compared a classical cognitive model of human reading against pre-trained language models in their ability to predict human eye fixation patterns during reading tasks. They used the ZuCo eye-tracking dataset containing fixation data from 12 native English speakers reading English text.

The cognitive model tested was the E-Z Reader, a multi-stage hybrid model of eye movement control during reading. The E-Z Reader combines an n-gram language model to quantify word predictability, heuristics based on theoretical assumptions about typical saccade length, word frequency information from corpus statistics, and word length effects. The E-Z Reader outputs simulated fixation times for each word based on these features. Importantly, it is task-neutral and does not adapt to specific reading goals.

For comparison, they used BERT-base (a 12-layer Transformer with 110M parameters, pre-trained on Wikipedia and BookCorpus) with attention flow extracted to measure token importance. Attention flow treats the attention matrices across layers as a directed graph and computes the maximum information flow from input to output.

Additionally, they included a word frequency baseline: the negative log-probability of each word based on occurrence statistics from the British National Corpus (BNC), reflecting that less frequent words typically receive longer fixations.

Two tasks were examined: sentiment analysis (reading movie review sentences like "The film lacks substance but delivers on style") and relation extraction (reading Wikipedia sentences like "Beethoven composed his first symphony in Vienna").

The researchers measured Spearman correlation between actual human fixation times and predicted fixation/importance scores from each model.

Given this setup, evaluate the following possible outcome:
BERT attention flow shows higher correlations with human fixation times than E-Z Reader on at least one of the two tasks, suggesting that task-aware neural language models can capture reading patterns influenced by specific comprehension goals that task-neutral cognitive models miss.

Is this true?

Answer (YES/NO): YES